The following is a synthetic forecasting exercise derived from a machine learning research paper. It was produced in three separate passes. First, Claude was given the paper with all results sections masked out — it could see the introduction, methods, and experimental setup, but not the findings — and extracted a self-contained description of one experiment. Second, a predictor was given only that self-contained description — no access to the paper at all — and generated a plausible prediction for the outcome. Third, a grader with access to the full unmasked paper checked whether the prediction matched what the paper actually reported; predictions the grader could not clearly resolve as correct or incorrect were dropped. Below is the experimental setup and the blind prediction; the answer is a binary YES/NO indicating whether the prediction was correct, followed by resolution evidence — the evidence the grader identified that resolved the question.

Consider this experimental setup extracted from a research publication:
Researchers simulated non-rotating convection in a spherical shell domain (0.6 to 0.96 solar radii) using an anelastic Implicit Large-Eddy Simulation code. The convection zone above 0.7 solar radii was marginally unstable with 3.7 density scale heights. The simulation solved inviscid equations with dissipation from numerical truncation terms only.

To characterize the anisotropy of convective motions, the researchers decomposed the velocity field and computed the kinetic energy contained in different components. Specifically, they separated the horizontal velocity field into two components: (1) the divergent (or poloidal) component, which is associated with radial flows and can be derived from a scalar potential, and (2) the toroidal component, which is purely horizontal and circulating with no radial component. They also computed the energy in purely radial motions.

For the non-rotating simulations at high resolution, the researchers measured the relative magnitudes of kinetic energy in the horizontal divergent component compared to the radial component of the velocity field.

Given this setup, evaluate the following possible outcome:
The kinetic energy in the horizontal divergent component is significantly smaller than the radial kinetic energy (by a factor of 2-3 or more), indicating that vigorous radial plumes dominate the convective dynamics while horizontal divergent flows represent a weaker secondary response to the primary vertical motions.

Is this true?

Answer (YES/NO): NO